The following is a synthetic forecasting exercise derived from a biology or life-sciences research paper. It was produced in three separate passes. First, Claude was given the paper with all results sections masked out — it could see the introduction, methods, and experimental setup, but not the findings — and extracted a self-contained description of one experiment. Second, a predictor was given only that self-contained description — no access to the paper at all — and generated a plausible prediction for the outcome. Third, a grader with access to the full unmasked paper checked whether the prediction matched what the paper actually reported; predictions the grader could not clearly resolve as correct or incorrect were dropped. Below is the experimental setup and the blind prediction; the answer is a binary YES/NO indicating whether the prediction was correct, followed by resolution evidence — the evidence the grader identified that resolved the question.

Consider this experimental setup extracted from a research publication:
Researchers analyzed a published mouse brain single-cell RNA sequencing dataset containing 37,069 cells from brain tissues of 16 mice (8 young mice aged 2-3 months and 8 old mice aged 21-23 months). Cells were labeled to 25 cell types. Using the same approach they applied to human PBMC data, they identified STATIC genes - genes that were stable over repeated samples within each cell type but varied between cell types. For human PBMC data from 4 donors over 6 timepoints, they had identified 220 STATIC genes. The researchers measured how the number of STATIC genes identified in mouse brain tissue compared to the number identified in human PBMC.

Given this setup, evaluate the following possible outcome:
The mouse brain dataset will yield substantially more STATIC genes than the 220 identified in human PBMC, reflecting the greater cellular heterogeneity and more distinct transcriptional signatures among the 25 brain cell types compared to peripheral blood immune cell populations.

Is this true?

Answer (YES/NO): NO